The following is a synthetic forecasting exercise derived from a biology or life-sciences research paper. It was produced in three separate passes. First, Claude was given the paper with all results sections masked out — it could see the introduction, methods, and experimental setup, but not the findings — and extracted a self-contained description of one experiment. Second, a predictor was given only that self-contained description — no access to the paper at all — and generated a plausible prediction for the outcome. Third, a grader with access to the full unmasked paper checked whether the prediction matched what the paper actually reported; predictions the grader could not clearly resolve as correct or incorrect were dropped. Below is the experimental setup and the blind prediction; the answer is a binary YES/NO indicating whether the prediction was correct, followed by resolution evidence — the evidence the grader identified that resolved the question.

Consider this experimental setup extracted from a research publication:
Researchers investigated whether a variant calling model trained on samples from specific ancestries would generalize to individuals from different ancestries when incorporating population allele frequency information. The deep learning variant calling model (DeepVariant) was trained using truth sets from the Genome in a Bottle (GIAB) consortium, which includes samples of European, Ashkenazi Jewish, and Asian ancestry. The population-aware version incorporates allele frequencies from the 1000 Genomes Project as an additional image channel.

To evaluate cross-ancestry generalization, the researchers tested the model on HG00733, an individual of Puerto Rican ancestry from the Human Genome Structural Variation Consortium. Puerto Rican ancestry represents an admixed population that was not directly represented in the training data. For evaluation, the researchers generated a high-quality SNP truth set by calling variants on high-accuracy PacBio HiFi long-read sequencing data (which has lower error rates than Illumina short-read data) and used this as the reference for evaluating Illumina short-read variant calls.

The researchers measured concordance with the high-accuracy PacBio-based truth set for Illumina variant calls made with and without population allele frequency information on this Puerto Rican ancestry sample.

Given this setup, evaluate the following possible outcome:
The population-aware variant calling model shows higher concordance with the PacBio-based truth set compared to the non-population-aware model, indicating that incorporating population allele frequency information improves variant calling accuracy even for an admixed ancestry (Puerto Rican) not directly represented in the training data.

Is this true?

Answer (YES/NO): YES